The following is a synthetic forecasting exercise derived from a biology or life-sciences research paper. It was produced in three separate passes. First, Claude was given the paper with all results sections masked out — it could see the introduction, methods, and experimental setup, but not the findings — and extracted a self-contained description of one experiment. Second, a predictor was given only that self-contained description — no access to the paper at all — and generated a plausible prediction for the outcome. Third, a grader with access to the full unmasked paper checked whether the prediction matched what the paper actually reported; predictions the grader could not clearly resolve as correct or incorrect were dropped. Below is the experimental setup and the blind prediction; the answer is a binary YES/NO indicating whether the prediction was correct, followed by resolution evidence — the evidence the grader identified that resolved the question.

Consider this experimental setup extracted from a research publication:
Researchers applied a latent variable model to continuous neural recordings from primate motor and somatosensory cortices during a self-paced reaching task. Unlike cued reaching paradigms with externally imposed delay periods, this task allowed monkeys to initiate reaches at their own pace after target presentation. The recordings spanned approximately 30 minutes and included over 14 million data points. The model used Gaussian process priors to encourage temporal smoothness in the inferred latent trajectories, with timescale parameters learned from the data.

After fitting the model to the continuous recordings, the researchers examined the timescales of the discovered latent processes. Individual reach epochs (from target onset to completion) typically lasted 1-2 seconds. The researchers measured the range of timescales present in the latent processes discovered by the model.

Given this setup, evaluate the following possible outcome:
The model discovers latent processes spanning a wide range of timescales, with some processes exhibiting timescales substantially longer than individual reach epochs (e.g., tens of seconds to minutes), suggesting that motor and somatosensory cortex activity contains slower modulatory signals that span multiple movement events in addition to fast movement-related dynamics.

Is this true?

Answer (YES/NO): NO